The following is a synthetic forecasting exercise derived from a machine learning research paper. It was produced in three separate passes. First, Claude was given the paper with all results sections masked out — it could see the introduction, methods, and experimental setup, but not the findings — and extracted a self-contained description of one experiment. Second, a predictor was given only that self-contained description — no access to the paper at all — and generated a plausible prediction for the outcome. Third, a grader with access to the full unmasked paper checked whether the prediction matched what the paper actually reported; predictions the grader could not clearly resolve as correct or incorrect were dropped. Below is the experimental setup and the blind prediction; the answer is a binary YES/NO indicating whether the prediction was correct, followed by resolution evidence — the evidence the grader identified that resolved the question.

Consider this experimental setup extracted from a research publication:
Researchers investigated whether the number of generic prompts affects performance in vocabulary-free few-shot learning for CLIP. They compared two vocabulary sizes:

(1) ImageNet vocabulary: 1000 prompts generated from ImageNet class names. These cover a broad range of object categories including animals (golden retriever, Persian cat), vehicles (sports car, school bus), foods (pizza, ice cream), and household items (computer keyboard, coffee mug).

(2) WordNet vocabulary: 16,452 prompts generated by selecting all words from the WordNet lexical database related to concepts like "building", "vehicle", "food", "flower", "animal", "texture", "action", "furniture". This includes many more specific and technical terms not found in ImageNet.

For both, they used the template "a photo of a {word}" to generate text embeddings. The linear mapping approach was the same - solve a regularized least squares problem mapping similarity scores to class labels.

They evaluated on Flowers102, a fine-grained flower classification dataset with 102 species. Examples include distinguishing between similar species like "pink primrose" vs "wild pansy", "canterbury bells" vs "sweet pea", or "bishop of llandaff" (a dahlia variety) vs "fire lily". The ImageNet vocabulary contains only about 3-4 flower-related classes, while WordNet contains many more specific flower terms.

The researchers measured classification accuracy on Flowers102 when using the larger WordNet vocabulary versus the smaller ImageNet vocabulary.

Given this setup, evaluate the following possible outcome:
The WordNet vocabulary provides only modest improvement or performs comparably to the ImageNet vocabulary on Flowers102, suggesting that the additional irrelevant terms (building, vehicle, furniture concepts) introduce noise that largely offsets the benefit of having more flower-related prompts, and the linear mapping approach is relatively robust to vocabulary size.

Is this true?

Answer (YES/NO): NO